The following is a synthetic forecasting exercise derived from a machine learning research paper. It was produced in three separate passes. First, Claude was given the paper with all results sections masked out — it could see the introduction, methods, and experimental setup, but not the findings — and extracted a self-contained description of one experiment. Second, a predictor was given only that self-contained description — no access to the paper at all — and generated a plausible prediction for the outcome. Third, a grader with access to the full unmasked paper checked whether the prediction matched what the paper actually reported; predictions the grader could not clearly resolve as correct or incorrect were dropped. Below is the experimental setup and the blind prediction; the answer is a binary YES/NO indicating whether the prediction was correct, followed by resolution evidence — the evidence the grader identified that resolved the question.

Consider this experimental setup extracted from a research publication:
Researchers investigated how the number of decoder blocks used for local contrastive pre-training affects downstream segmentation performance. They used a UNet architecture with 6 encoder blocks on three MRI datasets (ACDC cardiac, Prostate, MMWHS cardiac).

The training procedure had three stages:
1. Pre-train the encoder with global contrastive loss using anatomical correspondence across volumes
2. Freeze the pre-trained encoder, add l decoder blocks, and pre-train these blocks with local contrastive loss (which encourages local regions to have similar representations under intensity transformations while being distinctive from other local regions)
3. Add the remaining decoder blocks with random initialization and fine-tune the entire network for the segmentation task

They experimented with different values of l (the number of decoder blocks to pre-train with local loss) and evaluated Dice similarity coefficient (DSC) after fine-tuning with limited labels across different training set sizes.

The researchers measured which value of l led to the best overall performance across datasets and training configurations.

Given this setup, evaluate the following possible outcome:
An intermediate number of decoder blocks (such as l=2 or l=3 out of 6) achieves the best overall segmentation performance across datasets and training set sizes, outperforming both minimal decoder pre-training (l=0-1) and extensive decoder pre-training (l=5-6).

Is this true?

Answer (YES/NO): NO